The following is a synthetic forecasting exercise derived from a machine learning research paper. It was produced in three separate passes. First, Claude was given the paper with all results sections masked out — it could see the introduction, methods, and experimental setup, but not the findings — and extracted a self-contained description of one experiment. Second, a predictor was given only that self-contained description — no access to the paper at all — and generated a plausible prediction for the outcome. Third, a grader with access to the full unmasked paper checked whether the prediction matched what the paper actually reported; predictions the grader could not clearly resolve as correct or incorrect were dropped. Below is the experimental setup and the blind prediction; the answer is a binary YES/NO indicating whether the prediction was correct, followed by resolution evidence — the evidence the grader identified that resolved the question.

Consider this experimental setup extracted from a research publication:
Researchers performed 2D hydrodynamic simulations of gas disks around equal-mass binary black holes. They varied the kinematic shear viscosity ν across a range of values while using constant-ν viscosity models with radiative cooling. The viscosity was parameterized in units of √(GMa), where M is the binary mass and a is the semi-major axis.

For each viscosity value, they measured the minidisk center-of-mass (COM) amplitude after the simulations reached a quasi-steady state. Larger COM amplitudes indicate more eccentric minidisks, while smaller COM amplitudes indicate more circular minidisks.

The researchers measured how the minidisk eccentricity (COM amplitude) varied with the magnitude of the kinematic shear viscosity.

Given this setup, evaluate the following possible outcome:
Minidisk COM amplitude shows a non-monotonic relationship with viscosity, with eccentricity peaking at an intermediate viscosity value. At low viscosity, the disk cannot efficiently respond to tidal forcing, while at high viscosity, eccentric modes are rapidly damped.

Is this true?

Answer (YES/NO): NO